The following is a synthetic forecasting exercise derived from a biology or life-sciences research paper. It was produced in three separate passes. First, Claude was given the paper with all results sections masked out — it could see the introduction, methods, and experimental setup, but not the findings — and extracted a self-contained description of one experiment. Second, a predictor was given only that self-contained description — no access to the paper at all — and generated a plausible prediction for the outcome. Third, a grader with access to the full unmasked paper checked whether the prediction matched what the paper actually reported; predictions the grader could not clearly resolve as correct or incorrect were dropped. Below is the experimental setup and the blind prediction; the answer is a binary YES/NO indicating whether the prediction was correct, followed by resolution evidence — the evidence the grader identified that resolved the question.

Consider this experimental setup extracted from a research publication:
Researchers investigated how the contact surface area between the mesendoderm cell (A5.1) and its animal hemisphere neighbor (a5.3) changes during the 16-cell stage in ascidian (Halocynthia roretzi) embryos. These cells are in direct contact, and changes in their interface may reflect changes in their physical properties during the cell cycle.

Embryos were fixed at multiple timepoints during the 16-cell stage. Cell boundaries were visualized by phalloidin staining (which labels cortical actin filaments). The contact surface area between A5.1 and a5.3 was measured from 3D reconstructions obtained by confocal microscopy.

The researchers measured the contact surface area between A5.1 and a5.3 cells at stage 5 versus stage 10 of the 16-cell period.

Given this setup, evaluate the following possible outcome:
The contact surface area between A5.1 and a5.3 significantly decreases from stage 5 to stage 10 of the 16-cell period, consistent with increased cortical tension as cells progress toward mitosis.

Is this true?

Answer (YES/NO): NO